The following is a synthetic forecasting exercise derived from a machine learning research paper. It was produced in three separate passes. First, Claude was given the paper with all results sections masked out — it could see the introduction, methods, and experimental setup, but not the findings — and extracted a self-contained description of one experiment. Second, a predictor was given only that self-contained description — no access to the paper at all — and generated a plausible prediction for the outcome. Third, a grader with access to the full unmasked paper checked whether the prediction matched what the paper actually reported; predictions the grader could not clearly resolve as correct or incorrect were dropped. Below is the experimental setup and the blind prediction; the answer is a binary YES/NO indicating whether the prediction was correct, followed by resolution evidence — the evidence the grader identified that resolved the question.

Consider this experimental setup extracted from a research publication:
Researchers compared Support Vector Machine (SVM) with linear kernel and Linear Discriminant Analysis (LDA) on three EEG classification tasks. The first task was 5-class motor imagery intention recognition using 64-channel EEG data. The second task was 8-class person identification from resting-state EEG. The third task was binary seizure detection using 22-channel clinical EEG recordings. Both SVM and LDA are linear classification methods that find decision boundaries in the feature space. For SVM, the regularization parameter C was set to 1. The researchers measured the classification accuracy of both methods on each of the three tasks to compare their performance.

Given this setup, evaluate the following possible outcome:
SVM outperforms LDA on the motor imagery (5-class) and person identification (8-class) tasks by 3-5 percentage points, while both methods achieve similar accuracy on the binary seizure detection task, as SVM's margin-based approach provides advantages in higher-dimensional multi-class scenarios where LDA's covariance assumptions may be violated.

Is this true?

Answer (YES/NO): NO